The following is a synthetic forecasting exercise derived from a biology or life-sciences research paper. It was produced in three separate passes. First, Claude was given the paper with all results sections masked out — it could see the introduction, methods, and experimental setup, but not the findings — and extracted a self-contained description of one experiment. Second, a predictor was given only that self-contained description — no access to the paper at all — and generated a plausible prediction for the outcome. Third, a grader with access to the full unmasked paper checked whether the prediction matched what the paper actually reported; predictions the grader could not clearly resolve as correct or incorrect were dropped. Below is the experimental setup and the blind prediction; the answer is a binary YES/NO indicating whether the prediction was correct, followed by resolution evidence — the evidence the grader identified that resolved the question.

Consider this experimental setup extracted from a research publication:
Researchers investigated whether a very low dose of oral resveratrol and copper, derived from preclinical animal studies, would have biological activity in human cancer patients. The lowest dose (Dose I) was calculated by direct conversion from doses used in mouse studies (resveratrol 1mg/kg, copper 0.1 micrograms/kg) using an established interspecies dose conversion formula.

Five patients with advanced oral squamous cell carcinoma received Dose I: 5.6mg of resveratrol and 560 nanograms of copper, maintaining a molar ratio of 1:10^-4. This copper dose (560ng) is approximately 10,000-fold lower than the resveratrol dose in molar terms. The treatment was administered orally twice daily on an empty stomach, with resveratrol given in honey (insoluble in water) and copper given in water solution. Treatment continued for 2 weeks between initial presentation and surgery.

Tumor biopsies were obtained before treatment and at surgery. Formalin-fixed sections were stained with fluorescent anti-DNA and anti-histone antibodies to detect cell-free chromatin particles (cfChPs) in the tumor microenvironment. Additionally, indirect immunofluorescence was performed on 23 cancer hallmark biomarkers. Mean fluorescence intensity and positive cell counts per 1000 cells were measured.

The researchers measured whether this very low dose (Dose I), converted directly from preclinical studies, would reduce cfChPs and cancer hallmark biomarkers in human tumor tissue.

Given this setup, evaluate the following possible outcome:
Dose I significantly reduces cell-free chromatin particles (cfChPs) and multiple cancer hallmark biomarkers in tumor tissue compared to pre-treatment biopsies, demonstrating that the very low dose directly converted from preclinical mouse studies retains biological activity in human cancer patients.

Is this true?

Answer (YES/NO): YES